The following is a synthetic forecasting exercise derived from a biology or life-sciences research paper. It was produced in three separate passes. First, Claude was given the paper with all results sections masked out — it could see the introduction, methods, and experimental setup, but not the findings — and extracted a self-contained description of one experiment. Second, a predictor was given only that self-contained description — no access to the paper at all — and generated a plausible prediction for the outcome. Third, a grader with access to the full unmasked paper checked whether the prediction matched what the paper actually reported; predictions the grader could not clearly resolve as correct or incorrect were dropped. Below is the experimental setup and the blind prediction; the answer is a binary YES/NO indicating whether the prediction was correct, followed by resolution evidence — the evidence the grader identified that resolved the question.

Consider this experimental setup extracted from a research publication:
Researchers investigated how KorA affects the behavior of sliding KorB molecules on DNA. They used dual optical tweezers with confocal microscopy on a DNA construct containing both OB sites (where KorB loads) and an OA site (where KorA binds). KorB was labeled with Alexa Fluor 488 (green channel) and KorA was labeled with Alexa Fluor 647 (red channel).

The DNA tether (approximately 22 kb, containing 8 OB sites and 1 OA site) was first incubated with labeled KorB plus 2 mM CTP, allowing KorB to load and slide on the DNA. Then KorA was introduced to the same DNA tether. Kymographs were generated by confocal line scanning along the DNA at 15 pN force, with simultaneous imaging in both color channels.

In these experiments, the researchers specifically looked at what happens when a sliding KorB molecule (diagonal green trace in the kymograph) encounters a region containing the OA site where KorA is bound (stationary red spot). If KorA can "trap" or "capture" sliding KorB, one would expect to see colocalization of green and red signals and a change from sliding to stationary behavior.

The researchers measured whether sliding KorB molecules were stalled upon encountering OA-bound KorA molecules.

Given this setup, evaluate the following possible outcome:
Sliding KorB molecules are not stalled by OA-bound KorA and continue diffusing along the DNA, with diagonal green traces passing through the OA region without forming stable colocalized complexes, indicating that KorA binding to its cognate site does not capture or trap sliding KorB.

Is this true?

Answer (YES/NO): NO